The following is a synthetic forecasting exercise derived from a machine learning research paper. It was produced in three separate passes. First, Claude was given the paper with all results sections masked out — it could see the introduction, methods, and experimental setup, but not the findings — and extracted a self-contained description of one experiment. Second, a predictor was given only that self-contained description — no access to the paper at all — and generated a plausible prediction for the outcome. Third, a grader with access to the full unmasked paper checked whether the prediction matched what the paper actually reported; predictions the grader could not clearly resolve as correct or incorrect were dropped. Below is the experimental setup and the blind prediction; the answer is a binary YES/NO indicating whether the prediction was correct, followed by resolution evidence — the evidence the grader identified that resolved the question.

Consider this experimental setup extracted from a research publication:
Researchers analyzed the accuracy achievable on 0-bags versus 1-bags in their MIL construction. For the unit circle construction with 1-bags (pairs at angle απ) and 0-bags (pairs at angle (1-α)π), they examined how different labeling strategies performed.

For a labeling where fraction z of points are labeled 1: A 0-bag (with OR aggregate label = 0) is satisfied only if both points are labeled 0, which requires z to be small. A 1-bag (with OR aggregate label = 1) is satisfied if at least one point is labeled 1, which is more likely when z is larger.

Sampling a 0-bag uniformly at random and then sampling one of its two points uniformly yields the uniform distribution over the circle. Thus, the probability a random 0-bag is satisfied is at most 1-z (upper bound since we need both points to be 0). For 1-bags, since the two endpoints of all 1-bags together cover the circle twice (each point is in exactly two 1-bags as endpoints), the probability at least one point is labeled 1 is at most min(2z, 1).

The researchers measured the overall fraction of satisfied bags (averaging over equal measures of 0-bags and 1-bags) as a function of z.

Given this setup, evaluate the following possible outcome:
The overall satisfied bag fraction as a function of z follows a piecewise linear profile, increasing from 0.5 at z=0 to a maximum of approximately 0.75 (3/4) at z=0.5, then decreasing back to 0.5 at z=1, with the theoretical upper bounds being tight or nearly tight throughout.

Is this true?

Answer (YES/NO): NO